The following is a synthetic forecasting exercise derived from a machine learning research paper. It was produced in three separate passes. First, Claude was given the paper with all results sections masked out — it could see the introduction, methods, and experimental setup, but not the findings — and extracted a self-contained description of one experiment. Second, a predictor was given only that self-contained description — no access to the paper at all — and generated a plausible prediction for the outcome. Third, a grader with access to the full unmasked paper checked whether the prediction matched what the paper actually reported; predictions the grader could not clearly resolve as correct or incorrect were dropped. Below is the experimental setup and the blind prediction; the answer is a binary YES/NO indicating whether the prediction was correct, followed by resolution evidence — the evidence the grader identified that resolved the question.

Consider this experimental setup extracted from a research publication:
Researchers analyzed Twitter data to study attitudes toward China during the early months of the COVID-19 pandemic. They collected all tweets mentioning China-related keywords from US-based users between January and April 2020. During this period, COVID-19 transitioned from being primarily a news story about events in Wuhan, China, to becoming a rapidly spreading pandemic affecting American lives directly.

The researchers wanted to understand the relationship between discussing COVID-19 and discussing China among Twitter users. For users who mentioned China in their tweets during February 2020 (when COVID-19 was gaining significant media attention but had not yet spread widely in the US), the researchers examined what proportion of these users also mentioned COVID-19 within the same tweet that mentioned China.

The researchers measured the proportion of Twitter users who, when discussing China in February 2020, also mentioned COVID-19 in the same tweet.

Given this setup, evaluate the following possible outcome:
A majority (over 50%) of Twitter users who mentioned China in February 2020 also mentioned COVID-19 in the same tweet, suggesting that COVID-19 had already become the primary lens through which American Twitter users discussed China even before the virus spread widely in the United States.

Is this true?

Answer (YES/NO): YES